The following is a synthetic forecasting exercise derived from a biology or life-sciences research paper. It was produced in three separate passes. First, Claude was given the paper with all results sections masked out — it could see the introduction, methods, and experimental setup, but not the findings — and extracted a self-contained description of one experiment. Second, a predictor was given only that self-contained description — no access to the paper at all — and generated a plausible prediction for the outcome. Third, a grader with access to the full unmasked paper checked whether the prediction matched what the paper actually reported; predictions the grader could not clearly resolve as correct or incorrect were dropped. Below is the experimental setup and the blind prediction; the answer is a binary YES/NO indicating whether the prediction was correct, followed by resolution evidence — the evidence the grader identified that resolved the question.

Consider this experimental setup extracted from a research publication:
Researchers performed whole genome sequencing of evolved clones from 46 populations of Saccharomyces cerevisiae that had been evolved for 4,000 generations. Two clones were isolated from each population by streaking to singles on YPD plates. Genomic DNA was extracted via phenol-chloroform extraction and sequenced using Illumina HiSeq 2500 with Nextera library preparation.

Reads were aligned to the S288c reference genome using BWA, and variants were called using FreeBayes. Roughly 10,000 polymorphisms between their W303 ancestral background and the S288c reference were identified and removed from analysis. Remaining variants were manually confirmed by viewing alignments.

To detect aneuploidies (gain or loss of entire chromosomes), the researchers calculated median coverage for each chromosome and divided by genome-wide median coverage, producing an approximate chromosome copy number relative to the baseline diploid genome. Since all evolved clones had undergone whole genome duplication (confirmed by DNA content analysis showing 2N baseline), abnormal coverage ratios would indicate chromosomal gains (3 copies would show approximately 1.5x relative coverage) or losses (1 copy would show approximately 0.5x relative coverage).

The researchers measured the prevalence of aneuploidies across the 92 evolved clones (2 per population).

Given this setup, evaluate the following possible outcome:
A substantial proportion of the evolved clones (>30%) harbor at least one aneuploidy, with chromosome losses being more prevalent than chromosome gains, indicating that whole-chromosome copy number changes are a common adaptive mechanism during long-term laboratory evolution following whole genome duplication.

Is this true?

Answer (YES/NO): NO